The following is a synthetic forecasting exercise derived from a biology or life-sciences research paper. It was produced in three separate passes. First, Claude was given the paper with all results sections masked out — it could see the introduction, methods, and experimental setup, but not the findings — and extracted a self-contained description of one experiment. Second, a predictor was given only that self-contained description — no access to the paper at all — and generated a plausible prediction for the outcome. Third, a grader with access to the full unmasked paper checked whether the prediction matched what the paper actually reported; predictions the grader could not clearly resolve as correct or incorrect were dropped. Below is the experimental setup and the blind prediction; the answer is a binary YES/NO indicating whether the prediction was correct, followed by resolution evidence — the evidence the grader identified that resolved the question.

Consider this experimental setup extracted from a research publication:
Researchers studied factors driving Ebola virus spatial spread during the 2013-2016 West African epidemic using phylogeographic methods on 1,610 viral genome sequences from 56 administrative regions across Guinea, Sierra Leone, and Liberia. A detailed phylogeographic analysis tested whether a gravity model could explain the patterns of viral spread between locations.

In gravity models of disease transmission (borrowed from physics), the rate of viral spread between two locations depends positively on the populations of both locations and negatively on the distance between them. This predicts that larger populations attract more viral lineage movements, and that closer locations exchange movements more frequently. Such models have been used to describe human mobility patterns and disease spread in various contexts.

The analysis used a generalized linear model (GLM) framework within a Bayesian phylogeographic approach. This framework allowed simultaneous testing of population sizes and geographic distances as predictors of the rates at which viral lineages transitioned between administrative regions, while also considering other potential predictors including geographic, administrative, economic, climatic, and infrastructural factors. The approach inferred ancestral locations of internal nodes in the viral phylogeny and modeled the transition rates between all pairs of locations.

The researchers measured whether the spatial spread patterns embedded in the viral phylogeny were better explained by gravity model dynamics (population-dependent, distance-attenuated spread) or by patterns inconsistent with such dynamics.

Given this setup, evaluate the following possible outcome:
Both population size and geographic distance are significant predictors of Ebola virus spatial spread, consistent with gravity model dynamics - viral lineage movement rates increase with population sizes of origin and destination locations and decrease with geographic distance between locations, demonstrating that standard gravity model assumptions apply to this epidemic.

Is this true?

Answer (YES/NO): YES